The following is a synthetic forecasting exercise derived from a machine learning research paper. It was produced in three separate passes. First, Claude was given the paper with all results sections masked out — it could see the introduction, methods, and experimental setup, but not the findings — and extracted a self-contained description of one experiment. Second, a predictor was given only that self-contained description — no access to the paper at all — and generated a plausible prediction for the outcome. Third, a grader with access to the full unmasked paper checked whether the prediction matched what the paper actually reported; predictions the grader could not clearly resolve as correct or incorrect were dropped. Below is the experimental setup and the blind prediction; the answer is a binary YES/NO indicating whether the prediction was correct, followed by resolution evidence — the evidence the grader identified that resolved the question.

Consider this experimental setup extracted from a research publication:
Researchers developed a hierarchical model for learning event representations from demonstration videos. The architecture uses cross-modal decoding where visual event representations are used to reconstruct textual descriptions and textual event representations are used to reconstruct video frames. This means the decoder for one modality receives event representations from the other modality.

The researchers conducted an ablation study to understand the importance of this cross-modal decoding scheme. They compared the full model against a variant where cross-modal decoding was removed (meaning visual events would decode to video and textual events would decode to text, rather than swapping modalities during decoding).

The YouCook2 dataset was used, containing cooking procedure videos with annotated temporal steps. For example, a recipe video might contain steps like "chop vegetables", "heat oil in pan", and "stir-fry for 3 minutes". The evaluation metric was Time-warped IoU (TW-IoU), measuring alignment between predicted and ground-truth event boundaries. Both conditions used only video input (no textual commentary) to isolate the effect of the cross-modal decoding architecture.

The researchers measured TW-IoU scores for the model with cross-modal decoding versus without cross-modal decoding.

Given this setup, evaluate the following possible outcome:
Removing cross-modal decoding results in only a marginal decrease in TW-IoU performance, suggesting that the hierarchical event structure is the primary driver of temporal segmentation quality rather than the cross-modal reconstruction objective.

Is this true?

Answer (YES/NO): YES